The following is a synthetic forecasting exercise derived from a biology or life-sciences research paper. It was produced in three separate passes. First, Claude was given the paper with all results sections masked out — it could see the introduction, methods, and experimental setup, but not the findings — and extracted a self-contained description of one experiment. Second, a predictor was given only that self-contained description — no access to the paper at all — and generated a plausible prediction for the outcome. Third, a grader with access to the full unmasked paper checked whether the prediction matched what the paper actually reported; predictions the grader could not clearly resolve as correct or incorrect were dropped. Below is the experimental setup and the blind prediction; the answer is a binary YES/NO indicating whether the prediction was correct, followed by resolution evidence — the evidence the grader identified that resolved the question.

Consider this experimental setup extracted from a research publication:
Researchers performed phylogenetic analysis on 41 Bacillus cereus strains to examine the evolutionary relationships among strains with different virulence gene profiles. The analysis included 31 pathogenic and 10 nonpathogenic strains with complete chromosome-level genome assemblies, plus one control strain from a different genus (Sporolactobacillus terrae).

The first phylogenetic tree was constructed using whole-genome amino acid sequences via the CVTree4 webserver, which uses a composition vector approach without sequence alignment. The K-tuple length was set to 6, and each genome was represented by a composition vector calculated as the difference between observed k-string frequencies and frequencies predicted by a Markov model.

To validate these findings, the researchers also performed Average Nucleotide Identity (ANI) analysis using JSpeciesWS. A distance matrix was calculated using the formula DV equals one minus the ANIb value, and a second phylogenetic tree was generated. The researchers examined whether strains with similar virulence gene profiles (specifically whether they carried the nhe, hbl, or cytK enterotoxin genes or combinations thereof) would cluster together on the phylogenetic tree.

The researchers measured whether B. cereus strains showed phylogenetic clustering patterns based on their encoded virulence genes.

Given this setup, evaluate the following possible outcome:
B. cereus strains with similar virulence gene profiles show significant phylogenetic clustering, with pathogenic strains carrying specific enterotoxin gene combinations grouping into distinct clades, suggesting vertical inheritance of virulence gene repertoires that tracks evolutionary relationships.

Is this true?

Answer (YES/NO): NO